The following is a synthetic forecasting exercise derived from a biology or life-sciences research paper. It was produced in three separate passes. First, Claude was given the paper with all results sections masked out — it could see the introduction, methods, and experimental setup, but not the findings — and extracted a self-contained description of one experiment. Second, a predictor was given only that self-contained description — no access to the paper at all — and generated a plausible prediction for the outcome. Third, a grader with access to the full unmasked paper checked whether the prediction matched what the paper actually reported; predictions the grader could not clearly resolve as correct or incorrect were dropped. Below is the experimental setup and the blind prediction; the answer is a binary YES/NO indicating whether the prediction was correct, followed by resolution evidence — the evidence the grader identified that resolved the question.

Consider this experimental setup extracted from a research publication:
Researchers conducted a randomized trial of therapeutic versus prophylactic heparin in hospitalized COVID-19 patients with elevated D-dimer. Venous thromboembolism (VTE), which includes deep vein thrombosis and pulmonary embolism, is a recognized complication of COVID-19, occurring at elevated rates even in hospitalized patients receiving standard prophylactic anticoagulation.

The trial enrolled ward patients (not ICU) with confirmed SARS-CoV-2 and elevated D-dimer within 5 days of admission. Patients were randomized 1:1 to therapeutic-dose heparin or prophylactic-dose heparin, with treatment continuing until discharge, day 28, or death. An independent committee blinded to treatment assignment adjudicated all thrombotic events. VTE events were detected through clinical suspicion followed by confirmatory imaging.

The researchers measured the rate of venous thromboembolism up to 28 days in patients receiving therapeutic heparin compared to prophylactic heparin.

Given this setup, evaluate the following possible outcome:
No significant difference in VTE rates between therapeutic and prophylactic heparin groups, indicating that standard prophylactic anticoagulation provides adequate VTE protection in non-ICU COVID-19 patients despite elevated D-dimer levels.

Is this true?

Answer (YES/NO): NO